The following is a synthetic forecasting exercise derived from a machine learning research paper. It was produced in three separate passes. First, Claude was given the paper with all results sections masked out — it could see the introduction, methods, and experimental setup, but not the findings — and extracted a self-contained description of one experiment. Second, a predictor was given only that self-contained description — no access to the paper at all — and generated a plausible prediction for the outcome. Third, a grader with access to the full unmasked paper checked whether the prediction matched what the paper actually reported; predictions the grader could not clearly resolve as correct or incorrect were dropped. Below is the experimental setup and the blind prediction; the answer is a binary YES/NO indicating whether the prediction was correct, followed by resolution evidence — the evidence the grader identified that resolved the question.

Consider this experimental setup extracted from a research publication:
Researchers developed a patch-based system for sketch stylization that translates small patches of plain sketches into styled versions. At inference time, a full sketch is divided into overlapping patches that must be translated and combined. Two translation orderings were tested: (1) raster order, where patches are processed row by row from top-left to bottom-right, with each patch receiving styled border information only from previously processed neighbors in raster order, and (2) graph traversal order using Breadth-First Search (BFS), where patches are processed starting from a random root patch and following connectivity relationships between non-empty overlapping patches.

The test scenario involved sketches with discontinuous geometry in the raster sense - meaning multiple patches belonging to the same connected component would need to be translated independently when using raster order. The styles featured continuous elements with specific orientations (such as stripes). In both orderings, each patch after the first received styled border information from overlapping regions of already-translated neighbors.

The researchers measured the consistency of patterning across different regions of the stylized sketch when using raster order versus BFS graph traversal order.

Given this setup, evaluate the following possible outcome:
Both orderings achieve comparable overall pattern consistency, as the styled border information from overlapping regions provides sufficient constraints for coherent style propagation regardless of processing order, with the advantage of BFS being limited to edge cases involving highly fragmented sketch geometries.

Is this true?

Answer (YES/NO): NO